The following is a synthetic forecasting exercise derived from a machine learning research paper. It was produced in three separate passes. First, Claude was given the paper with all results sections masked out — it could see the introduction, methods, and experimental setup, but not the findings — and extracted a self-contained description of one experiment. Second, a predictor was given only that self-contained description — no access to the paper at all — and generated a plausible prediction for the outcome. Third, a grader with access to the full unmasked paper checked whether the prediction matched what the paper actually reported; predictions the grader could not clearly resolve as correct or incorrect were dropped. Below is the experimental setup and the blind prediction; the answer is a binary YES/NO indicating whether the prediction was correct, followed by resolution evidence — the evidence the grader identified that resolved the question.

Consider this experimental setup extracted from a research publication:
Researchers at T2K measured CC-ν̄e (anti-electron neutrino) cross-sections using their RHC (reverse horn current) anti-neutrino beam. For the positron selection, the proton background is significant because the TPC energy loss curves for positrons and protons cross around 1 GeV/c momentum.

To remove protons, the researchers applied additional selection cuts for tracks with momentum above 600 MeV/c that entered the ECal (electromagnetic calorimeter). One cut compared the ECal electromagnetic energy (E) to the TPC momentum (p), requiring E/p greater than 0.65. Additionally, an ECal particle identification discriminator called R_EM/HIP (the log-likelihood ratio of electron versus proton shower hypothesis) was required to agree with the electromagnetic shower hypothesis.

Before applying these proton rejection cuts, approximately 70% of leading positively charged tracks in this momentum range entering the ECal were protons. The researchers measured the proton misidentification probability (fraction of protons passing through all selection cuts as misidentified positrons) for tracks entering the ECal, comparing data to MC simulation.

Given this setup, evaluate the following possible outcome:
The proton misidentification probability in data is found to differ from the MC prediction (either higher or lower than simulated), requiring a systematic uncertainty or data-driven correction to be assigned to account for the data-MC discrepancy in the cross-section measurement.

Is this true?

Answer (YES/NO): YES